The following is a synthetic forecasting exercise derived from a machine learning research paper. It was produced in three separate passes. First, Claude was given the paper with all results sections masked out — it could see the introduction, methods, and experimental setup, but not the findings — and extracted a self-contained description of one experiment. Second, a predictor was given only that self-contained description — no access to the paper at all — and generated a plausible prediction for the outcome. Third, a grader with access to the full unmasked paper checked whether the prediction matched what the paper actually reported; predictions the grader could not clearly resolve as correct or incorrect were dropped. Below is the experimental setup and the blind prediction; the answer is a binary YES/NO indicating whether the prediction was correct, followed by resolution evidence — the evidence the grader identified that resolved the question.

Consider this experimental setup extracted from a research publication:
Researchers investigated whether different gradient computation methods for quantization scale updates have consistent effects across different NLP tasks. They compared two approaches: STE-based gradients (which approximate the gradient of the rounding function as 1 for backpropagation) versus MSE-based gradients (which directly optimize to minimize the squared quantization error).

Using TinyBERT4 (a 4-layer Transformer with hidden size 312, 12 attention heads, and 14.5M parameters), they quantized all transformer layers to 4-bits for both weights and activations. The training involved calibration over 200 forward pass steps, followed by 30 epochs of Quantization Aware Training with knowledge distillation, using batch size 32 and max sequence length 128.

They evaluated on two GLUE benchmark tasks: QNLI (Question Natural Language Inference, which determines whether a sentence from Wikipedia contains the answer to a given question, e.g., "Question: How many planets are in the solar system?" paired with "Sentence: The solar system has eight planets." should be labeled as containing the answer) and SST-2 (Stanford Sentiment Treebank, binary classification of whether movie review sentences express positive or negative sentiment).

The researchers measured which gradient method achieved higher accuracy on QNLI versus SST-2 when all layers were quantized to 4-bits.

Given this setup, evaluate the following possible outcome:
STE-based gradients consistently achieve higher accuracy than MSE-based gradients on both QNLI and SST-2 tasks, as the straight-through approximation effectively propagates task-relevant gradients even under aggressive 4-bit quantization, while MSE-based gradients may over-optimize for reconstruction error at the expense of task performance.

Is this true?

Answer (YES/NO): NO